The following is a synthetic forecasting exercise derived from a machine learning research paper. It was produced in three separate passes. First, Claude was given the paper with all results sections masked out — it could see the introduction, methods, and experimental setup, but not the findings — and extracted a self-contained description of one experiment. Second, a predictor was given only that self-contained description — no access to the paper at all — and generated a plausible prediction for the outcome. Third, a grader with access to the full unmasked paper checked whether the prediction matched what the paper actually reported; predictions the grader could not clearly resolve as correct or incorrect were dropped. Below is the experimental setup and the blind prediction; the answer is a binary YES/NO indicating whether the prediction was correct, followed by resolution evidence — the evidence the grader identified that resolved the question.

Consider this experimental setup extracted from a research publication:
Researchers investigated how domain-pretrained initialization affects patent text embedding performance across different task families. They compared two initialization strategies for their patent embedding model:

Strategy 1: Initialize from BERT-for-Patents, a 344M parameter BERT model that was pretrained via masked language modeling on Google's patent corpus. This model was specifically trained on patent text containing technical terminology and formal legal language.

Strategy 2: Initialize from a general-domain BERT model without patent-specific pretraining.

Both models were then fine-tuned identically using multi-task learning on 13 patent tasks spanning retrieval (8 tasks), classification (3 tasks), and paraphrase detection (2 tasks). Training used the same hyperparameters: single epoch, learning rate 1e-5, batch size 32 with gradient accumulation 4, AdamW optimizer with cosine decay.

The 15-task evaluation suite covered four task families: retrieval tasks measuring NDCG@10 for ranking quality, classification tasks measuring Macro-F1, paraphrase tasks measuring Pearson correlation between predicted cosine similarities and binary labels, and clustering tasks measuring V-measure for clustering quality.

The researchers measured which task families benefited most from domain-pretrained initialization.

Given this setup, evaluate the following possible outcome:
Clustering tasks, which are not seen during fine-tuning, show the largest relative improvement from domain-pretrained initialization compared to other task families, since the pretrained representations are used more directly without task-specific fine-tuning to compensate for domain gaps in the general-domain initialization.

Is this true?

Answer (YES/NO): NO